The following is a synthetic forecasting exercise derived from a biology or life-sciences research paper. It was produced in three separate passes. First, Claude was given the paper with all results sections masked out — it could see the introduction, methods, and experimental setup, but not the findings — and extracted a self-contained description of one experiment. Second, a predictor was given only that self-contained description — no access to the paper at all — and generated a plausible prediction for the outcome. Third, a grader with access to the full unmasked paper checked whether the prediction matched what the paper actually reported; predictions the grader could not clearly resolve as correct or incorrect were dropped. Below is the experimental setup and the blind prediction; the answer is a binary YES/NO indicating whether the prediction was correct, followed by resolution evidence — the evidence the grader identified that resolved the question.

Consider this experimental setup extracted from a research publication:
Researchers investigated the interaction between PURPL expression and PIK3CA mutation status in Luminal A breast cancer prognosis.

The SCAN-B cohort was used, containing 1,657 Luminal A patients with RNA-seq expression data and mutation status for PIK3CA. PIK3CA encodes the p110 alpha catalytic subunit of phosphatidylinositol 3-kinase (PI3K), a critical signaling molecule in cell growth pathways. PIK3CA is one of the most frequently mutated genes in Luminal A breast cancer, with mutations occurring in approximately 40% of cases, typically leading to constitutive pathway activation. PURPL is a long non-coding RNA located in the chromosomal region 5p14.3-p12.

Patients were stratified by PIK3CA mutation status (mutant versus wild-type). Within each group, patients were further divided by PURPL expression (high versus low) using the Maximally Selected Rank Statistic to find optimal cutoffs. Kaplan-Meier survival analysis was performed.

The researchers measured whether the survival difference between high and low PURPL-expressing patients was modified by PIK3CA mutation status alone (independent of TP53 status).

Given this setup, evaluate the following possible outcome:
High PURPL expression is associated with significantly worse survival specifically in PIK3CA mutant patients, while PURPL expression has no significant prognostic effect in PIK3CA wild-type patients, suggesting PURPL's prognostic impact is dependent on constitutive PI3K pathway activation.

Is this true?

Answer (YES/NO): NO